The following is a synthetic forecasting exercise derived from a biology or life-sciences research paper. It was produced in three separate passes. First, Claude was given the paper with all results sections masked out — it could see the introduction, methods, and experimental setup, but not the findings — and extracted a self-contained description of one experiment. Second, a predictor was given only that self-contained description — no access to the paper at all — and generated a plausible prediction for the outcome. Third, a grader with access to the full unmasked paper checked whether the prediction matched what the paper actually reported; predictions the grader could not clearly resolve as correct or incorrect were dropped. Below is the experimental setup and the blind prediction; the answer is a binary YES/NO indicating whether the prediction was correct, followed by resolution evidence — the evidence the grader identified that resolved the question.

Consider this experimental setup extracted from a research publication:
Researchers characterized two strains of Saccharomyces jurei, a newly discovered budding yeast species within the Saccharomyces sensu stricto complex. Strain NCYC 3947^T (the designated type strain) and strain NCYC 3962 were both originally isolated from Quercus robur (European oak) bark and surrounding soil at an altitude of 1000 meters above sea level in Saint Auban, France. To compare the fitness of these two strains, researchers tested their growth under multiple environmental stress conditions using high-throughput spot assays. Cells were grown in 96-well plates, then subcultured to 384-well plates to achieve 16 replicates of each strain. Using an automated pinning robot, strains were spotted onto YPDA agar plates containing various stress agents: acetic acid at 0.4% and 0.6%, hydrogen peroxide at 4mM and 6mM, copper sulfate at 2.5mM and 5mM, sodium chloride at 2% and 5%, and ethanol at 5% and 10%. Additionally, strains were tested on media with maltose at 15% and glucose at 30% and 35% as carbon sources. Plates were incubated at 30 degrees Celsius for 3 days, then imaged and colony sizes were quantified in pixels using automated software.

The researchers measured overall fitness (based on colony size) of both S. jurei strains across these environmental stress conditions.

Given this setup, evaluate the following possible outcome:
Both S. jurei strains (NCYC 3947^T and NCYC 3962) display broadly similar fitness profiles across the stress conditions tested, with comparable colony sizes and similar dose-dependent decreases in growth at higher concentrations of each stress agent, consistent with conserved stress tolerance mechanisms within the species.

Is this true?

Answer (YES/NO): NO